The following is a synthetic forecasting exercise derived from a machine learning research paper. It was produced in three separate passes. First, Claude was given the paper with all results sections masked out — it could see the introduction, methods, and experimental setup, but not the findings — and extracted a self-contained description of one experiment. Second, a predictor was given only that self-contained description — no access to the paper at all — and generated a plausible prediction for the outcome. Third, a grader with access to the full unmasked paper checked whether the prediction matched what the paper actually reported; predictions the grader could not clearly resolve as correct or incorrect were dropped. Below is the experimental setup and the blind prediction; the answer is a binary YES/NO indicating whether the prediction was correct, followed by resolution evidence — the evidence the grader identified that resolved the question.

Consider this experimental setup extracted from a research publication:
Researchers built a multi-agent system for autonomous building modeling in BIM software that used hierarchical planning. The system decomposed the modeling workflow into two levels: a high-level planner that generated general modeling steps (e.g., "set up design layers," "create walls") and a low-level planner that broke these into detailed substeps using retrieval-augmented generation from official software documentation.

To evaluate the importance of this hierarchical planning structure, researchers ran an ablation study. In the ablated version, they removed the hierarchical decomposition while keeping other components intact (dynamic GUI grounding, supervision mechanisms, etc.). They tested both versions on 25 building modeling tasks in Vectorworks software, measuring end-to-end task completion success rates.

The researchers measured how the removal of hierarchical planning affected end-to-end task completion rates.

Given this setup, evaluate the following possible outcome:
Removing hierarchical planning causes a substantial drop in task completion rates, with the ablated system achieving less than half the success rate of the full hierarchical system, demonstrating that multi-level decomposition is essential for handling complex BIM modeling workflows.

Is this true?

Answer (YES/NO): YES